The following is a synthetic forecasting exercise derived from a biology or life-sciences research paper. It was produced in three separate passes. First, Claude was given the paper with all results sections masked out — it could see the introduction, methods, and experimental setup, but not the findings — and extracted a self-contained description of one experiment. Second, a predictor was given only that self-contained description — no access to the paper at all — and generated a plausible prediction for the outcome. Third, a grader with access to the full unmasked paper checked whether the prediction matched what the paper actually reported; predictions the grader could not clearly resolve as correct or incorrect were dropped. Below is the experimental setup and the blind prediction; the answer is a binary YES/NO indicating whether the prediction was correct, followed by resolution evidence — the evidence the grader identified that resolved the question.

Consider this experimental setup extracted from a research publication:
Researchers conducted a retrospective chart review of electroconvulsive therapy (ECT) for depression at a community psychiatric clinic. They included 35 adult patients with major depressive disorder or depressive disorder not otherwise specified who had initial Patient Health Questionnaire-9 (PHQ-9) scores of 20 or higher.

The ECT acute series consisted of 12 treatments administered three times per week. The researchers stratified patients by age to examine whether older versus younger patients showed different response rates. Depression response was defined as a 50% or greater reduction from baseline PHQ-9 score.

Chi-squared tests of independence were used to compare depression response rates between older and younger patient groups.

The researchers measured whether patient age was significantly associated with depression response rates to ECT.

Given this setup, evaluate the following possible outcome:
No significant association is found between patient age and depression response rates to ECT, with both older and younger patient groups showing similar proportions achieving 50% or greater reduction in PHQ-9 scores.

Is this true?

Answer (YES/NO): YES